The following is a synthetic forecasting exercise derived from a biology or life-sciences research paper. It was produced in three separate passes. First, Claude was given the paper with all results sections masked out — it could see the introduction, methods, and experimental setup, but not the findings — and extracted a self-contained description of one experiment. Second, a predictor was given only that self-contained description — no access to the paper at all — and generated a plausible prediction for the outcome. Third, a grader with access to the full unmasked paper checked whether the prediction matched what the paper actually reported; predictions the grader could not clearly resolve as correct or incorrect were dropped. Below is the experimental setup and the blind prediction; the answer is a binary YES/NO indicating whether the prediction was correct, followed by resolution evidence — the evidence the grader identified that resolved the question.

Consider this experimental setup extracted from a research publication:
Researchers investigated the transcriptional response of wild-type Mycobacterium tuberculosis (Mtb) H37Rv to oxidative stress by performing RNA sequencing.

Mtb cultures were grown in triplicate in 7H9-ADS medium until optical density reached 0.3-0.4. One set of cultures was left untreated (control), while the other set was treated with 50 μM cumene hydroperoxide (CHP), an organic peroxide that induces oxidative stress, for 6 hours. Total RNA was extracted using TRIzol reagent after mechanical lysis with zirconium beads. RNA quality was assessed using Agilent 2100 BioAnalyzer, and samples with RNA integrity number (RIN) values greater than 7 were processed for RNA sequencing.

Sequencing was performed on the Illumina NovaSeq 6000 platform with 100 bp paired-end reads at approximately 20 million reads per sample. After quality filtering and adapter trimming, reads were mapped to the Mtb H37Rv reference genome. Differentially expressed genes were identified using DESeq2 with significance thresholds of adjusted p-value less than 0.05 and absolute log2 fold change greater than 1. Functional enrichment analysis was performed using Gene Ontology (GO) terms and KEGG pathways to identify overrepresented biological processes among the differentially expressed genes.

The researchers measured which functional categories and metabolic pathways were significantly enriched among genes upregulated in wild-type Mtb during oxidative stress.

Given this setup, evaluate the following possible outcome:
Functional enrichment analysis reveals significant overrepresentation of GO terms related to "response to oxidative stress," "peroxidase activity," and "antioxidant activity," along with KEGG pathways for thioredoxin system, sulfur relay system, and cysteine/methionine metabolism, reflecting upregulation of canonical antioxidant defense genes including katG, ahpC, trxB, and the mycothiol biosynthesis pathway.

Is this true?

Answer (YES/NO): NO